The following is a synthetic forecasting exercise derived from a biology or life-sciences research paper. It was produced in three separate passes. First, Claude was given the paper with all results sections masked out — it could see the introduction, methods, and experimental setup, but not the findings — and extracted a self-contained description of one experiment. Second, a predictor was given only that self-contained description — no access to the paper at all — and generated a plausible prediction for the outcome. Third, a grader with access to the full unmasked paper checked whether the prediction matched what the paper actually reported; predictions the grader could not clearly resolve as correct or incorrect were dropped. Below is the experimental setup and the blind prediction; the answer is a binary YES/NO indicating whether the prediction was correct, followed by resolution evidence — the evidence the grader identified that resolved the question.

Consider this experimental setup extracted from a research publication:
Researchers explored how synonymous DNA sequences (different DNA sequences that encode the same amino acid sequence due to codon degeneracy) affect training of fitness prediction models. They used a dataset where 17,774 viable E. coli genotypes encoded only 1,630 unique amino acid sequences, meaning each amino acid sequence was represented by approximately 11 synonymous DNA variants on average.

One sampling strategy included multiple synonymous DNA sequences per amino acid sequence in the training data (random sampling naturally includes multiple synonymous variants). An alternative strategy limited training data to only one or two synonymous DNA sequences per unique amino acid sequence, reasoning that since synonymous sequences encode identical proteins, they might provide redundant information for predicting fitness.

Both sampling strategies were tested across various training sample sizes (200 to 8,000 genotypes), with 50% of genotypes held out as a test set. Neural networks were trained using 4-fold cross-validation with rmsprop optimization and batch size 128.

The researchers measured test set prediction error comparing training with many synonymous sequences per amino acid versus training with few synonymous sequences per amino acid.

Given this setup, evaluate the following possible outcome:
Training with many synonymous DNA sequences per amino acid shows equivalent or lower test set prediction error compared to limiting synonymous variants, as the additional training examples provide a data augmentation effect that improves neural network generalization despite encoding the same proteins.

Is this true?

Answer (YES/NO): YES